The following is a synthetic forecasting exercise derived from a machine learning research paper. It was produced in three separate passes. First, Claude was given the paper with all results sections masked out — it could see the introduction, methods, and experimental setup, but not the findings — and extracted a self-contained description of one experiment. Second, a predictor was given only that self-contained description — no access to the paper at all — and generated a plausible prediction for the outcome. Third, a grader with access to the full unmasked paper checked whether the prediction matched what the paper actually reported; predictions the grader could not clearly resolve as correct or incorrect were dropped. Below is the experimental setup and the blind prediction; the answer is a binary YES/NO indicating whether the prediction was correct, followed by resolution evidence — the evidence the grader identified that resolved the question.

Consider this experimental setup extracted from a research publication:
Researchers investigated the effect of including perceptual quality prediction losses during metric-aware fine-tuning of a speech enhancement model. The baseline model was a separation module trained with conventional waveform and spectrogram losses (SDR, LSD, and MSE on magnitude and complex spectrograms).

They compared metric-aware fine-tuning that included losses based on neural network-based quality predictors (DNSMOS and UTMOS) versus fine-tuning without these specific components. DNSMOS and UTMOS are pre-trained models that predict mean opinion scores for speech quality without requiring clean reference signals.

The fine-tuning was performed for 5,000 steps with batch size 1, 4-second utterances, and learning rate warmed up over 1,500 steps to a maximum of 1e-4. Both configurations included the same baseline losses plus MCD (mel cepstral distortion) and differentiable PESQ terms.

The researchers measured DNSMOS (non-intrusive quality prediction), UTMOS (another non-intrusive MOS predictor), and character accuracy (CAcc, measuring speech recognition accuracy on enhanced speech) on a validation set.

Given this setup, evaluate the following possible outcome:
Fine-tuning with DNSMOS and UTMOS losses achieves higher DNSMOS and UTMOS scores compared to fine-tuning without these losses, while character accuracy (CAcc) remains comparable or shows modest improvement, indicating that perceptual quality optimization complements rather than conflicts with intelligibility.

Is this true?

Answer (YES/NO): NO